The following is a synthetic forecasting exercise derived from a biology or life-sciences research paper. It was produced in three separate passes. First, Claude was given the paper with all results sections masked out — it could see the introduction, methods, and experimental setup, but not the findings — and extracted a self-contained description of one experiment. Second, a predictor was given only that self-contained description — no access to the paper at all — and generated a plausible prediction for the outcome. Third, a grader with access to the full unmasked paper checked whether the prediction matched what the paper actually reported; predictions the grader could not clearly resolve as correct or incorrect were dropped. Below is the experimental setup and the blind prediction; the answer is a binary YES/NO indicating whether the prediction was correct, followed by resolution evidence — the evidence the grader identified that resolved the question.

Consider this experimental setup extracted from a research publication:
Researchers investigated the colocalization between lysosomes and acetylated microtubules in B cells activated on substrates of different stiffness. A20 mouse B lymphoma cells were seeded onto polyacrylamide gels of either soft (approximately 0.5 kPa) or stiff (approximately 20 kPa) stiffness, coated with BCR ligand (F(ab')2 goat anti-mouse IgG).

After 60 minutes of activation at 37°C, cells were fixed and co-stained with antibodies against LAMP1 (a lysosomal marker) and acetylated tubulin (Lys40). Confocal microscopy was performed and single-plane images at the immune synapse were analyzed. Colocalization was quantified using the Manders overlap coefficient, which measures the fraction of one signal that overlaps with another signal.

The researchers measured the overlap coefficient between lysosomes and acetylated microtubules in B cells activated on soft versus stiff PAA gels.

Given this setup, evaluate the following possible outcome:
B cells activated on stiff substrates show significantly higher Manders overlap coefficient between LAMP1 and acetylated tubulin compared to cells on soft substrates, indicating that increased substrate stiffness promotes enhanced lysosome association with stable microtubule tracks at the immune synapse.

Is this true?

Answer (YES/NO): NO